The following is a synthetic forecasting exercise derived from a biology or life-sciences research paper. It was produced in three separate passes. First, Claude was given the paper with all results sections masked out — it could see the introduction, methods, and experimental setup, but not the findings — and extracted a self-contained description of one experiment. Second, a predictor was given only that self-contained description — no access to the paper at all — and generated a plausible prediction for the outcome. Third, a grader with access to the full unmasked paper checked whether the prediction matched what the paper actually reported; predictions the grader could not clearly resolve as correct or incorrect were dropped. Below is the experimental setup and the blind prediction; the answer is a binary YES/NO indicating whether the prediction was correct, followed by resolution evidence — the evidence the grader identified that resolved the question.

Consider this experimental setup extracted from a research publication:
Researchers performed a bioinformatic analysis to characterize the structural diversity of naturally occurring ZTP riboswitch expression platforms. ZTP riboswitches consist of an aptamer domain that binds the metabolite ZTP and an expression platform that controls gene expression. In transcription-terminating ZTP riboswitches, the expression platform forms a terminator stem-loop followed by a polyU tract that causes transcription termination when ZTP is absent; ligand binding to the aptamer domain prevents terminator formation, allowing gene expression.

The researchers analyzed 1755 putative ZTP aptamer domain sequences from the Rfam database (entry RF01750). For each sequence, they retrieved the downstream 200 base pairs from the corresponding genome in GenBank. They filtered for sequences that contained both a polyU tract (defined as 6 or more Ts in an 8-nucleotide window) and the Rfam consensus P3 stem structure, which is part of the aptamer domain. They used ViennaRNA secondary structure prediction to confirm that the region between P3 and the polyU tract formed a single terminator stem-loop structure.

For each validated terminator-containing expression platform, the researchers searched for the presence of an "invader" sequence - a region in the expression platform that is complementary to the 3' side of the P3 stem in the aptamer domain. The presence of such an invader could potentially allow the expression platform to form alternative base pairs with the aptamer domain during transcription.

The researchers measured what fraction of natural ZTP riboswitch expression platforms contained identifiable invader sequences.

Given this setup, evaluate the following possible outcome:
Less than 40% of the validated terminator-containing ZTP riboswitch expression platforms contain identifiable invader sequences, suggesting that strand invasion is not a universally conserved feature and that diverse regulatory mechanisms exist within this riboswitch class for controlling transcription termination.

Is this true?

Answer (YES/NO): NO